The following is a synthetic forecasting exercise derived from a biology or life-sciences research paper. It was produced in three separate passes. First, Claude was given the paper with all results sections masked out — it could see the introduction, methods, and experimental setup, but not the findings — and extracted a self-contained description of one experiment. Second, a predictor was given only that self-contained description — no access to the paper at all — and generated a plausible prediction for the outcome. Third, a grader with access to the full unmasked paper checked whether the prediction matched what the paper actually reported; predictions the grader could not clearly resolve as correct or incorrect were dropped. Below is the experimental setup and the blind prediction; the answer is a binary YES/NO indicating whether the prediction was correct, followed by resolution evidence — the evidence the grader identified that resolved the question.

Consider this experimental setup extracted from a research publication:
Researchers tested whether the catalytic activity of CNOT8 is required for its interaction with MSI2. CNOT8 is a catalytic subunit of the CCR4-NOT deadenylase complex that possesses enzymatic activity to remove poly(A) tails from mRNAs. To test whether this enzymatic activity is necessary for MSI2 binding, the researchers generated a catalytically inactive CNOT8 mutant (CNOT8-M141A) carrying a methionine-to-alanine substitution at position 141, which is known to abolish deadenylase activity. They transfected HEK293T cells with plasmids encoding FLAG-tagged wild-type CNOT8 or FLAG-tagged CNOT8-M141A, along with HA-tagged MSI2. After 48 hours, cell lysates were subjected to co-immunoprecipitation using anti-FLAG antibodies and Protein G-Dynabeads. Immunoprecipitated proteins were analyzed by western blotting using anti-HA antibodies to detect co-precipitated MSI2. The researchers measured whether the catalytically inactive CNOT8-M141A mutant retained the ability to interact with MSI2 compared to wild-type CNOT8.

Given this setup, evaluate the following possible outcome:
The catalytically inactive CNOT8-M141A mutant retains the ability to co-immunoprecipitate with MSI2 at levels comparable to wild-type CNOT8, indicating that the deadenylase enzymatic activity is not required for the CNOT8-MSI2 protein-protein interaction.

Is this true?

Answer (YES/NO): NO